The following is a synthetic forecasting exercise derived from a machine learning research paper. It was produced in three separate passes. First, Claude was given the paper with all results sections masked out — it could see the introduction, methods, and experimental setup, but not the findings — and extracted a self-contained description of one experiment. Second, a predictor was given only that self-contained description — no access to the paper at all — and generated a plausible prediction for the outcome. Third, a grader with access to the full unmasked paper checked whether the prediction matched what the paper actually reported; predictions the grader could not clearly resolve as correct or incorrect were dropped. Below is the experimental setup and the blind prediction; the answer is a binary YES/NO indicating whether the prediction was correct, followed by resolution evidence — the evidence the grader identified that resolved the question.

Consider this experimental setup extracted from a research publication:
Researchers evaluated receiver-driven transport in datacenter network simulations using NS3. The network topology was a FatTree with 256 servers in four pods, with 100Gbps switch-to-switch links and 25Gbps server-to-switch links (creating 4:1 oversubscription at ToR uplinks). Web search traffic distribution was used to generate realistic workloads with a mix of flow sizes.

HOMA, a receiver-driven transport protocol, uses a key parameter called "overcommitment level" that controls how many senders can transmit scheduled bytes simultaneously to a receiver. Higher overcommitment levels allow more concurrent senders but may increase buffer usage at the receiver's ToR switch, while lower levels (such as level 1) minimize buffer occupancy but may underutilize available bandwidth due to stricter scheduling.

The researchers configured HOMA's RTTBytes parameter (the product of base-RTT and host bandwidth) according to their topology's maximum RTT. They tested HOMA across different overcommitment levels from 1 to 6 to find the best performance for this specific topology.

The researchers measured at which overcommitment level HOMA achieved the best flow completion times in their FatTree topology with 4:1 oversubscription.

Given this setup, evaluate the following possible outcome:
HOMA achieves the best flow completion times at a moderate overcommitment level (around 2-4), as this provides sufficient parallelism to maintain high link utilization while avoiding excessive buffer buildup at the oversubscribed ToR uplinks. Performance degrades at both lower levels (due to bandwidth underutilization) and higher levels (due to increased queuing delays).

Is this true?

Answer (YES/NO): NO